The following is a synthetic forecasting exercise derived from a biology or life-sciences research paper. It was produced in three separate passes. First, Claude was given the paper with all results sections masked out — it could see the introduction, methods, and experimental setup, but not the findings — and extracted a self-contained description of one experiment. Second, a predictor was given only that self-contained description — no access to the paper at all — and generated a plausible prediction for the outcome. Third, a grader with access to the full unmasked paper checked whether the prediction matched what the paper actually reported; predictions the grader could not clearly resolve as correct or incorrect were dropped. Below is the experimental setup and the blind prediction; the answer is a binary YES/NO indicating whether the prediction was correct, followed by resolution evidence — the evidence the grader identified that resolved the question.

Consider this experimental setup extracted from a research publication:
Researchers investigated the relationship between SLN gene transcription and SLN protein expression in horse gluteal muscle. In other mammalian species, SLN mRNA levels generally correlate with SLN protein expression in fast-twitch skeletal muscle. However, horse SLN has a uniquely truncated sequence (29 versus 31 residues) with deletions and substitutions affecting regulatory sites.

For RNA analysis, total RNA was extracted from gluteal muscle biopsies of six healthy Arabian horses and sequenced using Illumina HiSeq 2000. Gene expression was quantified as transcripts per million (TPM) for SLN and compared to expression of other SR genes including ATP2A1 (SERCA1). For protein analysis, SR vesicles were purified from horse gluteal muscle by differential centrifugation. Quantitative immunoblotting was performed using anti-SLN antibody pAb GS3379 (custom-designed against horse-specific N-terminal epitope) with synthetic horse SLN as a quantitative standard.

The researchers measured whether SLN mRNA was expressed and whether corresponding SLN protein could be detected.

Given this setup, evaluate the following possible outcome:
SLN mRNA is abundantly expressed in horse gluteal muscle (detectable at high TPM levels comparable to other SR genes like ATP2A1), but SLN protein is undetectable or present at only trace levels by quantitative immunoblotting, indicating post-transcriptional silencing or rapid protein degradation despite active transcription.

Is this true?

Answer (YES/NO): YES